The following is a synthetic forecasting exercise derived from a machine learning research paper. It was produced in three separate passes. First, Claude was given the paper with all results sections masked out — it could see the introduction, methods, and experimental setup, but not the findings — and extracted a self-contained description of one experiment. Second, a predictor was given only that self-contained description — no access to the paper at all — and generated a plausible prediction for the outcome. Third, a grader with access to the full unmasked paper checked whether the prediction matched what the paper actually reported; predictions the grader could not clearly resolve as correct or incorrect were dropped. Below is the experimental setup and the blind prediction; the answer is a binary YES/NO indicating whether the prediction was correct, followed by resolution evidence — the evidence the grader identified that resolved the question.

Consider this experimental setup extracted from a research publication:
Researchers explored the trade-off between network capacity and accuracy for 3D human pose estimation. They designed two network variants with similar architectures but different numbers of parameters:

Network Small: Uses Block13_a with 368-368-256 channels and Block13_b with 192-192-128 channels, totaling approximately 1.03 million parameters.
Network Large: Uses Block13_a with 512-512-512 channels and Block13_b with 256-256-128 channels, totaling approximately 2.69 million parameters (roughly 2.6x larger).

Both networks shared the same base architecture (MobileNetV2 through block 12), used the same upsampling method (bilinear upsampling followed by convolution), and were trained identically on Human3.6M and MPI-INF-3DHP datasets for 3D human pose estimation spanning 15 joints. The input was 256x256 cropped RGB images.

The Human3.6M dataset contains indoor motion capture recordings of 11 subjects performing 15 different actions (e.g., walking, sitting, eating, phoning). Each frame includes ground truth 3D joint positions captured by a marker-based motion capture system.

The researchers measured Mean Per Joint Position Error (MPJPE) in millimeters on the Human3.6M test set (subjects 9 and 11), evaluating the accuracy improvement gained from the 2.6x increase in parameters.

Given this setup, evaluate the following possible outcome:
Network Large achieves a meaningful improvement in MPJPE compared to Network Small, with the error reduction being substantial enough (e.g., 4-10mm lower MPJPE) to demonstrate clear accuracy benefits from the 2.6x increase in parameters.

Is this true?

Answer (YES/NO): NO